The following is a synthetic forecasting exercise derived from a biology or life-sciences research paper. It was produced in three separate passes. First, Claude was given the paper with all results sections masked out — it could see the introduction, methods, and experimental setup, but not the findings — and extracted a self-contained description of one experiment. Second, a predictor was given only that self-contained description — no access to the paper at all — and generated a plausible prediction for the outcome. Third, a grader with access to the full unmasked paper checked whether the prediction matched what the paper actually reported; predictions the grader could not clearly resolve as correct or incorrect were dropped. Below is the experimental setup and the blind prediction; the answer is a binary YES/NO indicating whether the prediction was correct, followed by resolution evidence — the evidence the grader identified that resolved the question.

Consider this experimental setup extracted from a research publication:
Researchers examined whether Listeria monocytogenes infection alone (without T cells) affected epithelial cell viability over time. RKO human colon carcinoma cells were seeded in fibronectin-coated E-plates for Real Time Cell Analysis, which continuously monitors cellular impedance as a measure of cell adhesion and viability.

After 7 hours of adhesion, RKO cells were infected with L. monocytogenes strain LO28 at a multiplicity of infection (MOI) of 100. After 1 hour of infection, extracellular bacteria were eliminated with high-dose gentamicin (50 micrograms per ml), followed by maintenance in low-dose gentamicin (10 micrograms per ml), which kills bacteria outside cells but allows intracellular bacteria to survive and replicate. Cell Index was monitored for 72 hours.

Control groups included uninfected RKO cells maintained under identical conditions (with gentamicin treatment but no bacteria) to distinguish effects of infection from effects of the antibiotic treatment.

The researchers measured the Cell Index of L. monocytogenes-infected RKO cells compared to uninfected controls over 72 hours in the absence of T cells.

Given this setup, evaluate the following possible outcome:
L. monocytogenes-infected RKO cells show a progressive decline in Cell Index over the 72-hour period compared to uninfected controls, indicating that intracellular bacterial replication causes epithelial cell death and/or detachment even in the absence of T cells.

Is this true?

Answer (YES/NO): YES